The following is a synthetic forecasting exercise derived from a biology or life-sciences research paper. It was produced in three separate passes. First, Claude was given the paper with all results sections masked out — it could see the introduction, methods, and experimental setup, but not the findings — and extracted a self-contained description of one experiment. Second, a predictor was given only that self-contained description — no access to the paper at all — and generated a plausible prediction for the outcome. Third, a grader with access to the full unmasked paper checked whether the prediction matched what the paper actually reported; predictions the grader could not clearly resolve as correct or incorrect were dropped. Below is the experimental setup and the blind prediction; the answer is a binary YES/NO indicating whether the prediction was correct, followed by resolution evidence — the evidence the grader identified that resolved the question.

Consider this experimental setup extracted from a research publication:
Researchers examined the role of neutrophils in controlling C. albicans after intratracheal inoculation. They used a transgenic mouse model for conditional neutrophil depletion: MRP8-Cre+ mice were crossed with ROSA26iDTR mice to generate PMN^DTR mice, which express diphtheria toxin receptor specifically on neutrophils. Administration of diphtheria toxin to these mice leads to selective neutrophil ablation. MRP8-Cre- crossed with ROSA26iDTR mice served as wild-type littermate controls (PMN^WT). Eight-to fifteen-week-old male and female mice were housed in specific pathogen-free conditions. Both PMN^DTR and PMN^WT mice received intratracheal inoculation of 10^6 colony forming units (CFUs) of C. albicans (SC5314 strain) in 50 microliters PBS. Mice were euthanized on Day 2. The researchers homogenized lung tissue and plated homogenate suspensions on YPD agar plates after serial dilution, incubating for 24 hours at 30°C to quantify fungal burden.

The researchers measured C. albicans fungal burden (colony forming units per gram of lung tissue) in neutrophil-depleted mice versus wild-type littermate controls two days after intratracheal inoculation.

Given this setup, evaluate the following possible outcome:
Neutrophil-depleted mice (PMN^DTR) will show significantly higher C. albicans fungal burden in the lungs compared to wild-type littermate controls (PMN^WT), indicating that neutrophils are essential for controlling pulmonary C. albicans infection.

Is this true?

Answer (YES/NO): YES